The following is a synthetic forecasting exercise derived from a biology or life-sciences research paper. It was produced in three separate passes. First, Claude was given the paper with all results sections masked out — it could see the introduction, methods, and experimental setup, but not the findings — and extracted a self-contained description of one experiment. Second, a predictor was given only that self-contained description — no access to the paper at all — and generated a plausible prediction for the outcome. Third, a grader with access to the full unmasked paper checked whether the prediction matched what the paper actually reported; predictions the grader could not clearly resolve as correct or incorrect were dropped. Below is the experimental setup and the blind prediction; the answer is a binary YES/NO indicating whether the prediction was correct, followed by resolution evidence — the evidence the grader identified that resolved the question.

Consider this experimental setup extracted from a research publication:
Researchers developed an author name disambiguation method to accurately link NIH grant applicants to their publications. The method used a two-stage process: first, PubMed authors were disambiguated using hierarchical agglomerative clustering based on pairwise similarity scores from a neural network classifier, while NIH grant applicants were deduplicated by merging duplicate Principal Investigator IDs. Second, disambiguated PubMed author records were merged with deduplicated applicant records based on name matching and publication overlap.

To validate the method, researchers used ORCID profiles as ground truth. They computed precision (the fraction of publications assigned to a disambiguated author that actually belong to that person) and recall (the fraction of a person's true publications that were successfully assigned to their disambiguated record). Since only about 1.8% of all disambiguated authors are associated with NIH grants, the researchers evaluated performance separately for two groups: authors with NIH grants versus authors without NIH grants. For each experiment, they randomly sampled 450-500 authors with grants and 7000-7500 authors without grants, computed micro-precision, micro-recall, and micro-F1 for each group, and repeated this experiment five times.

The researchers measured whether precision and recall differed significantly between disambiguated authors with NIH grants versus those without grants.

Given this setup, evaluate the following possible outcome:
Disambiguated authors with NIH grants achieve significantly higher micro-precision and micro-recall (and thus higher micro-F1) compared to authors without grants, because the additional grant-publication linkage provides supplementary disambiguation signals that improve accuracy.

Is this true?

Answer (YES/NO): NO